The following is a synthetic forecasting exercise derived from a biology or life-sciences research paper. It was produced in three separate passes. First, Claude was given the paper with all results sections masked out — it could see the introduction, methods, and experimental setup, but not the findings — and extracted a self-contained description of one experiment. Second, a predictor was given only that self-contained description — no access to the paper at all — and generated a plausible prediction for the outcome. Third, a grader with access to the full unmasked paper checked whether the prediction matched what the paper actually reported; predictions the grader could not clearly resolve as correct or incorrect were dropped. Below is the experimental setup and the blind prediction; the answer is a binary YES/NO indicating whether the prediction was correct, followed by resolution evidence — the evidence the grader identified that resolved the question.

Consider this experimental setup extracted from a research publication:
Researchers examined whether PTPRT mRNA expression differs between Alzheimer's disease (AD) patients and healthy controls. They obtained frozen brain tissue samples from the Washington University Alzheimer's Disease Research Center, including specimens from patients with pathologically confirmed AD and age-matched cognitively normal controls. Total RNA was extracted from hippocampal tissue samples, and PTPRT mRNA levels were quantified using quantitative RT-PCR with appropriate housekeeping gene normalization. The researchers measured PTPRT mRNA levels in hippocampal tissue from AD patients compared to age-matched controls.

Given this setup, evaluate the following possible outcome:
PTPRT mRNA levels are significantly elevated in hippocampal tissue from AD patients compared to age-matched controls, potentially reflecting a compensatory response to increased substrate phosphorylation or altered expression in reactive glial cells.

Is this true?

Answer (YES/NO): NO